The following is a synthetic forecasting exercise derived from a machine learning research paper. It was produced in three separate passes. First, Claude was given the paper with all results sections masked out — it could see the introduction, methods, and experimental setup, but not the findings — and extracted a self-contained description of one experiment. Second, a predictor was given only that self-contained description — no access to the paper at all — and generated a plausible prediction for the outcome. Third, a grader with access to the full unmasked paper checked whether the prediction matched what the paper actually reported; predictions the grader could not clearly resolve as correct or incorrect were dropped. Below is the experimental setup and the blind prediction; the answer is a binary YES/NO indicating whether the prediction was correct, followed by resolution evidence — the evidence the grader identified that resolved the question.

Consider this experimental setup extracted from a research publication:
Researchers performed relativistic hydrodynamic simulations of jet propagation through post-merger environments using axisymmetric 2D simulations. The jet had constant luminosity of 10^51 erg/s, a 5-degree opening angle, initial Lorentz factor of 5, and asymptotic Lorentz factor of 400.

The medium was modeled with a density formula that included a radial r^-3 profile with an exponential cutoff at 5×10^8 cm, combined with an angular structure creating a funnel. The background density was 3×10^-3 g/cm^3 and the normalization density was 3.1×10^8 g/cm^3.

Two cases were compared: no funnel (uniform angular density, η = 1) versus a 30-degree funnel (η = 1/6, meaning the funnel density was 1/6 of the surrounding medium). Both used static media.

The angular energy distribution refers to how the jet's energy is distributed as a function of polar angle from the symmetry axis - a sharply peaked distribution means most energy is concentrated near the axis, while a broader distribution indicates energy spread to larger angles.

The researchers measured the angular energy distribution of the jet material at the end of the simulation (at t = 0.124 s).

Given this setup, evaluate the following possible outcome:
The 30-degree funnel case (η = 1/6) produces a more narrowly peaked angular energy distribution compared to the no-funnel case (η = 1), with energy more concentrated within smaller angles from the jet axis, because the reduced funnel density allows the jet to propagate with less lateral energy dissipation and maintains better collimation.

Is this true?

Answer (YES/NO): NO